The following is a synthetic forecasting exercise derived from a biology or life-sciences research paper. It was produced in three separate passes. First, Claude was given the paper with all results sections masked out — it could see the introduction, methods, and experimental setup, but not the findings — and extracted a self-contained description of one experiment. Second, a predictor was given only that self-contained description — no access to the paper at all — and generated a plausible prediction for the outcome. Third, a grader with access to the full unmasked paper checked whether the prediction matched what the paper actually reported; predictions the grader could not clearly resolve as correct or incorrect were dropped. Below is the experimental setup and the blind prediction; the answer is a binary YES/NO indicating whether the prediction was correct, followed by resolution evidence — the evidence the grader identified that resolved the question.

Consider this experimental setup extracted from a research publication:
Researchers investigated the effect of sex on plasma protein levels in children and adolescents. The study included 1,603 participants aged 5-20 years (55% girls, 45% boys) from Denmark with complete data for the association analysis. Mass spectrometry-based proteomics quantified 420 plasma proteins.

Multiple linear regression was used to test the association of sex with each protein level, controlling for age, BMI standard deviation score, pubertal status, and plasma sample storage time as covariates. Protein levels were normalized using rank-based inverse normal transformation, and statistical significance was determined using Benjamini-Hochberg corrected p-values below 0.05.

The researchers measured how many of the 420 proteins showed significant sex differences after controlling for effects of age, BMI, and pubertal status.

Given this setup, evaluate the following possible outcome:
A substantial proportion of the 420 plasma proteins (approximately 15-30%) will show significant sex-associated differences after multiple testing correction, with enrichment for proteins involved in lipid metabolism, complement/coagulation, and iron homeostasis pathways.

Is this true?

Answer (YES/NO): NO